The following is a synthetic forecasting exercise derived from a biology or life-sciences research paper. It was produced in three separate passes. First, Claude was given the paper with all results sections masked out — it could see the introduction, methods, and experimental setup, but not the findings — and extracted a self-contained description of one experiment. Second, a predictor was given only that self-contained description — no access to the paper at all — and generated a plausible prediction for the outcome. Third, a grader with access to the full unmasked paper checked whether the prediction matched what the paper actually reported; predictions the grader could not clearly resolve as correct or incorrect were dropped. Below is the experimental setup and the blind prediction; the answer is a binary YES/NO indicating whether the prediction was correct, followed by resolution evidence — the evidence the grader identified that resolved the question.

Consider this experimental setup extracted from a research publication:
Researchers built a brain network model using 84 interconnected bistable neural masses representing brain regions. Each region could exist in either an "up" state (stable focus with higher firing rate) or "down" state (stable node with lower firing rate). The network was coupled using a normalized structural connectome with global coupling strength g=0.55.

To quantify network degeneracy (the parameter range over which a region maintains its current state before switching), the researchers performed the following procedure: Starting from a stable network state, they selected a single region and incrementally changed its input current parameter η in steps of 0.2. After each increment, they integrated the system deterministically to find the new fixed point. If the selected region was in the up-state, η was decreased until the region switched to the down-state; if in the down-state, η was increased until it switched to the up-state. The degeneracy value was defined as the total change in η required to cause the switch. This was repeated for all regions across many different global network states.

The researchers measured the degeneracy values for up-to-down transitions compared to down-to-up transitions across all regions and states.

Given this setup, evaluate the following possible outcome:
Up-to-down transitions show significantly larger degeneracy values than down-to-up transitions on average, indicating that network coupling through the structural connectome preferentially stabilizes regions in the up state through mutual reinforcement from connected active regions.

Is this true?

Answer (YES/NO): NO